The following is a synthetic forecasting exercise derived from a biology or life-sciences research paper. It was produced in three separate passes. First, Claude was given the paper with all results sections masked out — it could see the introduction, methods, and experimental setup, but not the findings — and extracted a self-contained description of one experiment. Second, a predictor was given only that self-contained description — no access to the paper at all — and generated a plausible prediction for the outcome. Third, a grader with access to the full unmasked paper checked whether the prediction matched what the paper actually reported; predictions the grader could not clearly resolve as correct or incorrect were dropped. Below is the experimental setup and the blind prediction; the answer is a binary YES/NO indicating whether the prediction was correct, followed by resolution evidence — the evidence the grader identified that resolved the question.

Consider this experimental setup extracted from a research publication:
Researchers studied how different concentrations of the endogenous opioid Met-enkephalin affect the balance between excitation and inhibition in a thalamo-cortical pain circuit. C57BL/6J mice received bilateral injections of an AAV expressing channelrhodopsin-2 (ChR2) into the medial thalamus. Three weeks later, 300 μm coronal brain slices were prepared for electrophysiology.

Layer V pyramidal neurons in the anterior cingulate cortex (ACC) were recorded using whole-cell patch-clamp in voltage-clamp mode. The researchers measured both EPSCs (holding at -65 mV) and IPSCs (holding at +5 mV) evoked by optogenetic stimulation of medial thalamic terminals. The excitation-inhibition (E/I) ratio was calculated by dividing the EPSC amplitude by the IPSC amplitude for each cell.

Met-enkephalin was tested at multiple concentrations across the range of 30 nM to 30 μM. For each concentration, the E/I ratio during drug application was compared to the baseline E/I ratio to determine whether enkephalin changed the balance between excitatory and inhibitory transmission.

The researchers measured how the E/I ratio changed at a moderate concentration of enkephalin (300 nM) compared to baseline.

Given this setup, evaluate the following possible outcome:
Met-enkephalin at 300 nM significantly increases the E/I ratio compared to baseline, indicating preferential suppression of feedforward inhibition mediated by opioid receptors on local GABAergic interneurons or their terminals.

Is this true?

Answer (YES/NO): YES